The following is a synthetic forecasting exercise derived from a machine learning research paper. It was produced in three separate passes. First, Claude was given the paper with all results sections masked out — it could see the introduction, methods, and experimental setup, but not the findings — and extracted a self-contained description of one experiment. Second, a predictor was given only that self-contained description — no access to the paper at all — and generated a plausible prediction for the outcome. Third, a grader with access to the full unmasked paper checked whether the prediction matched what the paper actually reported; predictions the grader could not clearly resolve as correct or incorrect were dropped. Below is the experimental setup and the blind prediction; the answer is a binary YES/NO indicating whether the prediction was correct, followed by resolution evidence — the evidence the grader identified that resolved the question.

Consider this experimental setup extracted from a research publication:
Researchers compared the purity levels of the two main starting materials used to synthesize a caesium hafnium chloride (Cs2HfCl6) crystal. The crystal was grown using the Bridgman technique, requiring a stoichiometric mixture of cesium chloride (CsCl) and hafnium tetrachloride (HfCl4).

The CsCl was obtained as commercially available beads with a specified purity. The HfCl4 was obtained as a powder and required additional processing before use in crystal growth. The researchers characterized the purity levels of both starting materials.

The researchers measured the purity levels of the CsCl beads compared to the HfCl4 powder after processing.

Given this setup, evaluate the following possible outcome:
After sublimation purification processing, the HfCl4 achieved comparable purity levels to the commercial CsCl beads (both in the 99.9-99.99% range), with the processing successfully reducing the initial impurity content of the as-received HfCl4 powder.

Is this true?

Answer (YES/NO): NO